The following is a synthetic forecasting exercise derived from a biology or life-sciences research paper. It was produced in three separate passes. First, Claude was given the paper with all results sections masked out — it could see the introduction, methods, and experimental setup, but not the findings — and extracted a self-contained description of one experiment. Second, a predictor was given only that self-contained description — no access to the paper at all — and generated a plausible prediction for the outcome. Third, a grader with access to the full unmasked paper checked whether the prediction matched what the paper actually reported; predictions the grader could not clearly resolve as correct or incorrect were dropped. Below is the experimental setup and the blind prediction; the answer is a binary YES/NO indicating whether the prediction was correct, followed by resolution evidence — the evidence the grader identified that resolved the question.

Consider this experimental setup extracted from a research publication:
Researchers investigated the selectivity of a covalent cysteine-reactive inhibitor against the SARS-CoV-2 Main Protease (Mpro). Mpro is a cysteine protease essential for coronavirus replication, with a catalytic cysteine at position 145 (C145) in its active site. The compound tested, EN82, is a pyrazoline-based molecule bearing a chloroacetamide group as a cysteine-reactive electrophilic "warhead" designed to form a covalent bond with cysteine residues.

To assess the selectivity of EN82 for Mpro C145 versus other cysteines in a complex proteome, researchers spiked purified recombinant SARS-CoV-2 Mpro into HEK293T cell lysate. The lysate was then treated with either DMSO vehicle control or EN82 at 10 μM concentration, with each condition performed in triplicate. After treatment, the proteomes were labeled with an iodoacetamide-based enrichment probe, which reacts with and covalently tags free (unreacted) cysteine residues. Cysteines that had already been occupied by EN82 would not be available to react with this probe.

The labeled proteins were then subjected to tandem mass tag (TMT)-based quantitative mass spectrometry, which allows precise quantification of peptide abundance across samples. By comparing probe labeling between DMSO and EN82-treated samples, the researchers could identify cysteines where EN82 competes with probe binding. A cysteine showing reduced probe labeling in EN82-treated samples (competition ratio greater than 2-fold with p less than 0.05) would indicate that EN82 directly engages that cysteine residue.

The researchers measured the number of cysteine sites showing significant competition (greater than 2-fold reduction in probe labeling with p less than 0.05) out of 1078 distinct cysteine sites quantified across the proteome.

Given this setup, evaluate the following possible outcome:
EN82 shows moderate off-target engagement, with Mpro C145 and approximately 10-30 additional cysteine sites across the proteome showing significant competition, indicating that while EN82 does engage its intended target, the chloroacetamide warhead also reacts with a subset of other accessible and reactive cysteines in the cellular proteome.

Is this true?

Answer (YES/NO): NO